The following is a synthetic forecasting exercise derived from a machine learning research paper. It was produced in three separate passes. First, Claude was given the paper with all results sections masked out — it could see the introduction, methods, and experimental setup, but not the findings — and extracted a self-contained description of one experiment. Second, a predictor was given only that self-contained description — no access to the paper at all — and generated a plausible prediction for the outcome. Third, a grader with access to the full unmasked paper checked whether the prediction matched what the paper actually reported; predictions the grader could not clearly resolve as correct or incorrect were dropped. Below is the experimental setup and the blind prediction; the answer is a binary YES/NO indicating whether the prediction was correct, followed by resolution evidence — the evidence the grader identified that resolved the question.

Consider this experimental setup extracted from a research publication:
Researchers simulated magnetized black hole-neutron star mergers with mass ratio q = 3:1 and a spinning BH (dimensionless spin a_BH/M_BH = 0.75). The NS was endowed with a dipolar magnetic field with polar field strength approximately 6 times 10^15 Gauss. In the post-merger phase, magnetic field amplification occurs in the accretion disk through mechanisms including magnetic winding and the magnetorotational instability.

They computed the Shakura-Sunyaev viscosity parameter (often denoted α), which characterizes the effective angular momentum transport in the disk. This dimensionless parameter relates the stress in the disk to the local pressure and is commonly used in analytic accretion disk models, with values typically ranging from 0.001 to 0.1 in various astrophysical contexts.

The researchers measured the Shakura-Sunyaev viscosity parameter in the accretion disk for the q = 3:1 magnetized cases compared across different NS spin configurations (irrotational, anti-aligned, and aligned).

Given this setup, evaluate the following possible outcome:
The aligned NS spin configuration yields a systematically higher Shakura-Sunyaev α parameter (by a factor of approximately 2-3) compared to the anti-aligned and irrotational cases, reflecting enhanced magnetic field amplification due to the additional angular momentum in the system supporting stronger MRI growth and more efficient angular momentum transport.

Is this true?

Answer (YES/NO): NO